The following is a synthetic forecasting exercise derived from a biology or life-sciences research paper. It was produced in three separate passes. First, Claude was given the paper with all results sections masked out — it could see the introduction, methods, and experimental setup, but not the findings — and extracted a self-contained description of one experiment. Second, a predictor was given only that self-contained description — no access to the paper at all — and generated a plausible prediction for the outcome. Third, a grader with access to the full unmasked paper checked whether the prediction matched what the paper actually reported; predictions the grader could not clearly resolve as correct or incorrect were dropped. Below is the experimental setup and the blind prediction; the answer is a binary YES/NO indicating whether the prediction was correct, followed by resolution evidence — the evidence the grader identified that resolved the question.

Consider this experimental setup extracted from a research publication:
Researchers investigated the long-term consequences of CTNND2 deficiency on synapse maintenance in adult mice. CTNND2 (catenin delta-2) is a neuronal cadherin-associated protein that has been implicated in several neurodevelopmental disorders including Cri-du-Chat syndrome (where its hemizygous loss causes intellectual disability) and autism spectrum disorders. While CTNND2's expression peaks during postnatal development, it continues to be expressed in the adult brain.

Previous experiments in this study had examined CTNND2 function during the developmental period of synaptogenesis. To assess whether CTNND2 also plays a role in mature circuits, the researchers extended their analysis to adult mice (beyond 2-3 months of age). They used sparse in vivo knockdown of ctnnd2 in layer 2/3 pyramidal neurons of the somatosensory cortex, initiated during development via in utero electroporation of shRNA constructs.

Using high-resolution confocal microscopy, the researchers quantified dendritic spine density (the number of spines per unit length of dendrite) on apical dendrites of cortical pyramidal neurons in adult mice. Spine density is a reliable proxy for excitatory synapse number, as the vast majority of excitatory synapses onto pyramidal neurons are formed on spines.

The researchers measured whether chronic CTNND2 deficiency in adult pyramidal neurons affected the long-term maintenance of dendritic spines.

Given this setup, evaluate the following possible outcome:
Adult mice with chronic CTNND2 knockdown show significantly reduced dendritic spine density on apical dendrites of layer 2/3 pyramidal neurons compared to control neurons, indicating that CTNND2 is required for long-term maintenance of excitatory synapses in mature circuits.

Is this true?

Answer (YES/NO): YES